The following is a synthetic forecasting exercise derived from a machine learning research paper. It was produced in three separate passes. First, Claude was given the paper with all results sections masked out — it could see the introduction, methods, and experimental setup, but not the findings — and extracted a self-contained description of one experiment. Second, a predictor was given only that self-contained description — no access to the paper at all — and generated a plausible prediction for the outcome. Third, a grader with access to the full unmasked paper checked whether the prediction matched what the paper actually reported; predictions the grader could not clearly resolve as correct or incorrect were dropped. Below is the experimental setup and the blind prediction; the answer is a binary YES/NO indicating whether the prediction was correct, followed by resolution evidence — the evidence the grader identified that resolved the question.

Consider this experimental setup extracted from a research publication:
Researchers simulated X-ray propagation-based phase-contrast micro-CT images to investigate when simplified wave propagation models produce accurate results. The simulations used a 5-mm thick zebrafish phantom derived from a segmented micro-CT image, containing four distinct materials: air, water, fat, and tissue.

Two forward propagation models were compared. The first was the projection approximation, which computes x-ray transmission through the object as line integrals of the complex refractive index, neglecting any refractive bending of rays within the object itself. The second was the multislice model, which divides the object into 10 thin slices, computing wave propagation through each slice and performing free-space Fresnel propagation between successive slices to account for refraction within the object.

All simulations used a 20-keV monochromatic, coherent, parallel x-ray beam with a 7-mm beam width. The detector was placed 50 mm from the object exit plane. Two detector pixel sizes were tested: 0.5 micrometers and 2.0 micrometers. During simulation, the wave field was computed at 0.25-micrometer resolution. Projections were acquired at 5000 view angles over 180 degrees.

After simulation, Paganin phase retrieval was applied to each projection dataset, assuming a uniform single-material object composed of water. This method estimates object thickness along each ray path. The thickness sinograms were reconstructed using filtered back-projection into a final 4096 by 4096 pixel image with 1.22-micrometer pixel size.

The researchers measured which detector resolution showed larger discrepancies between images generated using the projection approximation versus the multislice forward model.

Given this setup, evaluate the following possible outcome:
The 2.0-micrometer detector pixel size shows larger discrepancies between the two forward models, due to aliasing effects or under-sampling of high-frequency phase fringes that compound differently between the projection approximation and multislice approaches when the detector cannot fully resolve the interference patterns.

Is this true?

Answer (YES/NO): NO